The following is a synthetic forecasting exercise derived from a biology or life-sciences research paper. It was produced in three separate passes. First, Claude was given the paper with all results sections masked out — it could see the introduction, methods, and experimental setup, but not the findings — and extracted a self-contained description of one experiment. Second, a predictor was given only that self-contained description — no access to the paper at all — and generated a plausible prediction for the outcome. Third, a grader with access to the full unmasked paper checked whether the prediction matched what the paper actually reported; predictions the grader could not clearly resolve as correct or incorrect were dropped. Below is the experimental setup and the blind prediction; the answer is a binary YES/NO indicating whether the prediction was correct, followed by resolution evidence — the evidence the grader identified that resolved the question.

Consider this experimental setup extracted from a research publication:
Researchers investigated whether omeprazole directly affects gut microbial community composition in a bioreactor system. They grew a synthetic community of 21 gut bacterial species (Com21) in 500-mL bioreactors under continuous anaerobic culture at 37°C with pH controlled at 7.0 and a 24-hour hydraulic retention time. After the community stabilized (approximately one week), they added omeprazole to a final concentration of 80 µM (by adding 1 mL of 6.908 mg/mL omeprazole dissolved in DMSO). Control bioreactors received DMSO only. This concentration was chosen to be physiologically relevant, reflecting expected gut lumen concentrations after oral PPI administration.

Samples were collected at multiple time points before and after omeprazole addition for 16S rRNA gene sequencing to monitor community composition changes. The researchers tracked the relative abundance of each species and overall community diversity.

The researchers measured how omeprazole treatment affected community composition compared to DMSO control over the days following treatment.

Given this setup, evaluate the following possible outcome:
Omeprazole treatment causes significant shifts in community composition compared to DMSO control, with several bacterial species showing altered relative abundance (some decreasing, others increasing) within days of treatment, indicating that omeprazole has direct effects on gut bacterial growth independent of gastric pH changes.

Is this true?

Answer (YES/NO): NO